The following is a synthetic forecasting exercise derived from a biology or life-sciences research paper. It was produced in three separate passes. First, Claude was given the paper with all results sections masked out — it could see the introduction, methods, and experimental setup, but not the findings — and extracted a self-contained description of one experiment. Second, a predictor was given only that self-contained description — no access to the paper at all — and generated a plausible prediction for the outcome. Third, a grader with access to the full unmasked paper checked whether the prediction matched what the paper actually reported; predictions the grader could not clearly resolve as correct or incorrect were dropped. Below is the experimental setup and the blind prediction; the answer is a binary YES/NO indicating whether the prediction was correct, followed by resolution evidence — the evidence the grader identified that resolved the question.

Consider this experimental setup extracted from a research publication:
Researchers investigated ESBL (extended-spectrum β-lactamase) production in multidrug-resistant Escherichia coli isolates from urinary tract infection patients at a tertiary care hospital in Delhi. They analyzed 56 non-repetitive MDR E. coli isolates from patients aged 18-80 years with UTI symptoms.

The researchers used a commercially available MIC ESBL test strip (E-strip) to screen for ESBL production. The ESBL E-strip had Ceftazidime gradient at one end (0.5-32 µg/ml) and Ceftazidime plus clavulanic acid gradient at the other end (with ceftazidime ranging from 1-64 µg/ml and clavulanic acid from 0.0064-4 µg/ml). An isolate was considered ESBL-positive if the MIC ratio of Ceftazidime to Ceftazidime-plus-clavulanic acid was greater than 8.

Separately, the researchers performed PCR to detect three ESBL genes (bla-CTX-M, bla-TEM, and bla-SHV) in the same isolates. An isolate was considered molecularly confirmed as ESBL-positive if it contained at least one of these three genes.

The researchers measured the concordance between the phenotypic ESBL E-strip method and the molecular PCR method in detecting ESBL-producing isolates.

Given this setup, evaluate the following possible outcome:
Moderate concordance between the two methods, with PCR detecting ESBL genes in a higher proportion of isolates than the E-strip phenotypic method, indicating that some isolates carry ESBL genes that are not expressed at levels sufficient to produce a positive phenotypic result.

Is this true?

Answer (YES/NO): NO